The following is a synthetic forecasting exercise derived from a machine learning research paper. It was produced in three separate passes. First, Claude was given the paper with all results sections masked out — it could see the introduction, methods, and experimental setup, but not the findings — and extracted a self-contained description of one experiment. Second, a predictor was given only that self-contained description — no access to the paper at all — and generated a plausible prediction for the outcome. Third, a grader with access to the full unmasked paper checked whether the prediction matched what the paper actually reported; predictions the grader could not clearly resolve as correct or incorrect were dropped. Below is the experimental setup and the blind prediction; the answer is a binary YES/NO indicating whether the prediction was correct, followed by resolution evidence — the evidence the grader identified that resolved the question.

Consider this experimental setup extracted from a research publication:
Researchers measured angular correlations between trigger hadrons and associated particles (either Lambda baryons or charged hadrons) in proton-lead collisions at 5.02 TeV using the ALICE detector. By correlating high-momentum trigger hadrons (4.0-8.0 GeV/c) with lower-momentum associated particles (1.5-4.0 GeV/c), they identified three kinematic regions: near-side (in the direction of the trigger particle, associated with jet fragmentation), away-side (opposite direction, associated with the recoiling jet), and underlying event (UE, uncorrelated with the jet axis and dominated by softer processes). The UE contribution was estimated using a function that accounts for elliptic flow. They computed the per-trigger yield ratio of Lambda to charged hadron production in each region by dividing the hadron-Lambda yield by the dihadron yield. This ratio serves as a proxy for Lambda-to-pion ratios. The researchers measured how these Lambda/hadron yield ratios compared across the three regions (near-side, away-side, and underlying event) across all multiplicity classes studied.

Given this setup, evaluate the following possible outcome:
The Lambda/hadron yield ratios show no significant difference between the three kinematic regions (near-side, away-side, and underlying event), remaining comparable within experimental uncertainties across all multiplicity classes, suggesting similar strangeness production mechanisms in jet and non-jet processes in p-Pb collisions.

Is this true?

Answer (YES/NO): NO